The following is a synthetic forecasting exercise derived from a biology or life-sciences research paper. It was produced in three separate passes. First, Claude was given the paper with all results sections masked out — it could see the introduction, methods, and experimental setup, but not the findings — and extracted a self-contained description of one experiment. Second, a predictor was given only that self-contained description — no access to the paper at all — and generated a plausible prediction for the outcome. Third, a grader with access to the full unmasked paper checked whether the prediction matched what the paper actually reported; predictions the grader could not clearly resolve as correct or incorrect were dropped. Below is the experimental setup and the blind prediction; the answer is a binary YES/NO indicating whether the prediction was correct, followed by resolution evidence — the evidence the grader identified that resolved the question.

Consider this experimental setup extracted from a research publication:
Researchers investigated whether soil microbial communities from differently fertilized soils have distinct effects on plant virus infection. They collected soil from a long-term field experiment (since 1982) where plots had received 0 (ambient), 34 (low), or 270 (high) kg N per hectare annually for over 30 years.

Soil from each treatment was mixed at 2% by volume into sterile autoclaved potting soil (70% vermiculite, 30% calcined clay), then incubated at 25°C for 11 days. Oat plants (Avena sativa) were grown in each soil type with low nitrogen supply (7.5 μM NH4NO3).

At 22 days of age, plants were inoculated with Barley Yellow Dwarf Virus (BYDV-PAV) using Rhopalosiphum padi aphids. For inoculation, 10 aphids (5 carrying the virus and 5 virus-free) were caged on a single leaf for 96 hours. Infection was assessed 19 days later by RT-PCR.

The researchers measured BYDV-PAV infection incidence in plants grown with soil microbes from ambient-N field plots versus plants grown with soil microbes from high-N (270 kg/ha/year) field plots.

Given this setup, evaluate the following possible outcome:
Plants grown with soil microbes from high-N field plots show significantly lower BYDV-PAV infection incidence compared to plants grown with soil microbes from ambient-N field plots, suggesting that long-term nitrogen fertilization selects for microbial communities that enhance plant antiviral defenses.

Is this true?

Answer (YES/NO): NO